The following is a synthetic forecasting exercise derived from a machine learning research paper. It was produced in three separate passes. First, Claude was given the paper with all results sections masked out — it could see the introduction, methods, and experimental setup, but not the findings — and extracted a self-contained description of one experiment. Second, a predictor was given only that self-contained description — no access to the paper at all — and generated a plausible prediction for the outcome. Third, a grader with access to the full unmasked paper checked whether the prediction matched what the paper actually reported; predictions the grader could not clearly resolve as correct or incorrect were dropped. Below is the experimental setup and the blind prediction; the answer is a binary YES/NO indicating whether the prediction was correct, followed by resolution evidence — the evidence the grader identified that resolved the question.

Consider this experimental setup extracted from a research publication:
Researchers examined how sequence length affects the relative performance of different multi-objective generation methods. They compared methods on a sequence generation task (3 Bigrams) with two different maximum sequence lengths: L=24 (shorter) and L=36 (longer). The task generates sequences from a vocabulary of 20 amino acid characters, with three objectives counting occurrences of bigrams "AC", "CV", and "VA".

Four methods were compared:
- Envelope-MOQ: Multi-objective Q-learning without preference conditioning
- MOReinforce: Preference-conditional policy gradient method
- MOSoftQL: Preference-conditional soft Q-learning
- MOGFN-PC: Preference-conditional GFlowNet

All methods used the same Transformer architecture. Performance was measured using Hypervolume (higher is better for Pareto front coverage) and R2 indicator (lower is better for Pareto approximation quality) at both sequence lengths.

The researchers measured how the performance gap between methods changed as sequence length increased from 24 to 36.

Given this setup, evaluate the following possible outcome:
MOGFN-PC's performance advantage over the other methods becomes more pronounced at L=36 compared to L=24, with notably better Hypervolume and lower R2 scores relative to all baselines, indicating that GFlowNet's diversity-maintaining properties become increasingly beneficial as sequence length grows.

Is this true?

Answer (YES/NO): YES